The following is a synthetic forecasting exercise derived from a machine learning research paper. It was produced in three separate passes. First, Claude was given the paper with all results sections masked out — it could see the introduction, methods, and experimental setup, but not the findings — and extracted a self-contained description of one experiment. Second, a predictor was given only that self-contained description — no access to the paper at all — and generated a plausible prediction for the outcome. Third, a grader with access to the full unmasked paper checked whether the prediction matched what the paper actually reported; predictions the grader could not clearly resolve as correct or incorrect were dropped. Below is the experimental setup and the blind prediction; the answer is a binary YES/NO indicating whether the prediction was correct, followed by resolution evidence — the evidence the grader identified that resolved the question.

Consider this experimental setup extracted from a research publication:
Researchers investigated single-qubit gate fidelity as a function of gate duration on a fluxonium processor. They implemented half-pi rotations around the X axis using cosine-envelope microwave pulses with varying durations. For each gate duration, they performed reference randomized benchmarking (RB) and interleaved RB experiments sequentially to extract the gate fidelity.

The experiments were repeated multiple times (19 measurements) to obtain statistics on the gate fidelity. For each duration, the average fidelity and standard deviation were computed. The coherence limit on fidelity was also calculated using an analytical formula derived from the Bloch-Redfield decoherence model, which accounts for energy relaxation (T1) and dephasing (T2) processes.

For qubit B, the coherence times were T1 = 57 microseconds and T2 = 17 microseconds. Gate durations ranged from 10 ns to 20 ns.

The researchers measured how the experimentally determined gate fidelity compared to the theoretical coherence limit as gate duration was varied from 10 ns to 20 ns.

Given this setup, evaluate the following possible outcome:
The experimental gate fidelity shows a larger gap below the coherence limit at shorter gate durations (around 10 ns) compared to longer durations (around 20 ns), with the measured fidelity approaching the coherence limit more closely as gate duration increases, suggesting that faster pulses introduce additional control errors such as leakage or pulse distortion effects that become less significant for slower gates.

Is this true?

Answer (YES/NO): NO